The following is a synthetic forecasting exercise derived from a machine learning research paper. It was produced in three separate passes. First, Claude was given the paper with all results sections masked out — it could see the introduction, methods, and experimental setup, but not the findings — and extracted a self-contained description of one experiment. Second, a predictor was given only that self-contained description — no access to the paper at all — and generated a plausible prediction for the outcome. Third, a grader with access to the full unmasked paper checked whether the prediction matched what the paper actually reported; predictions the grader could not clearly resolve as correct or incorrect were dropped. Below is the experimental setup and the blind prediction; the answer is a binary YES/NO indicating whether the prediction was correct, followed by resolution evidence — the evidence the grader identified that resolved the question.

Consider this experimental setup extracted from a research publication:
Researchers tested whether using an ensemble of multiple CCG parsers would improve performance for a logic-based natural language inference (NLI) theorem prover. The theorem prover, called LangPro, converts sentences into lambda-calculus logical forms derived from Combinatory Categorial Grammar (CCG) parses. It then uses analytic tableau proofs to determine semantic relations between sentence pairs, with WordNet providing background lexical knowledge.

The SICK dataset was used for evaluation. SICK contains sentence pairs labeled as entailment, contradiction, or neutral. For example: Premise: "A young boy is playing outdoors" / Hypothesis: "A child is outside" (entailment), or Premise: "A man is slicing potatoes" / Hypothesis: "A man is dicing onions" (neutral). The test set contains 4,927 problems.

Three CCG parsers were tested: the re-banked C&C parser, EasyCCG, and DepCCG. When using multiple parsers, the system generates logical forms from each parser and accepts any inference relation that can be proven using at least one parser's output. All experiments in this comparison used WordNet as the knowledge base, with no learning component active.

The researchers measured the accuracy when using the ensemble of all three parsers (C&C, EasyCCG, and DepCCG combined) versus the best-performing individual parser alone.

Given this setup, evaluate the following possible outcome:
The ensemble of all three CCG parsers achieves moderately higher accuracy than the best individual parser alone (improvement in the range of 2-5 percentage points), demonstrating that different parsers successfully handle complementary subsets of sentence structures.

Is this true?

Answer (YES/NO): NO